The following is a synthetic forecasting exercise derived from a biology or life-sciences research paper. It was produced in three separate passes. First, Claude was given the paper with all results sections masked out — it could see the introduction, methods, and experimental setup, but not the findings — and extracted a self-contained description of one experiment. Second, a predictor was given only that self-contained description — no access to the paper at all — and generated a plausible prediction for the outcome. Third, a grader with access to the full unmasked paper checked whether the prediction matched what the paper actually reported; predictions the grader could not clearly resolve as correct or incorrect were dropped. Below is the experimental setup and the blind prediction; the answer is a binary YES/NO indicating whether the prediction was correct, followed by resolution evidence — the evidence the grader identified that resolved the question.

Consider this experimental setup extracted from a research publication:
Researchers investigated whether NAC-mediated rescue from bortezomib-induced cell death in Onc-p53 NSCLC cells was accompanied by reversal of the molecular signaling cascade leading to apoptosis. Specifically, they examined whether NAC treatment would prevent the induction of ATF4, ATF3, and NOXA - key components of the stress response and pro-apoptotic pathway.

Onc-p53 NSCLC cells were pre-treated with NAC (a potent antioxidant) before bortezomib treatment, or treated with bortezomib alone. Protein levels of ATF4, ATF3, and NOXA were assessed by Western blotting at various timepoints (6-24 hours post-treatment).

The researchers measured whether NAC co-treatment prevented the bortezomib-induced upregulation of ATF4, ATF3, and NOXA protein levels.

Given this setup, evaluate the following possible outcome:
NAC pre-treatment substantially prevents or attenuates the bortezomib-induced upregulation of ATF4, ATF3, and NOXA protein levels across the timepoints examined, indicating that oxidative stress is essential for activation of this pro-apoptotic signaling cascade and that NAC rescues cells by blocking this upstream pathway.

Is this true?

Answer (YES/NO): NO